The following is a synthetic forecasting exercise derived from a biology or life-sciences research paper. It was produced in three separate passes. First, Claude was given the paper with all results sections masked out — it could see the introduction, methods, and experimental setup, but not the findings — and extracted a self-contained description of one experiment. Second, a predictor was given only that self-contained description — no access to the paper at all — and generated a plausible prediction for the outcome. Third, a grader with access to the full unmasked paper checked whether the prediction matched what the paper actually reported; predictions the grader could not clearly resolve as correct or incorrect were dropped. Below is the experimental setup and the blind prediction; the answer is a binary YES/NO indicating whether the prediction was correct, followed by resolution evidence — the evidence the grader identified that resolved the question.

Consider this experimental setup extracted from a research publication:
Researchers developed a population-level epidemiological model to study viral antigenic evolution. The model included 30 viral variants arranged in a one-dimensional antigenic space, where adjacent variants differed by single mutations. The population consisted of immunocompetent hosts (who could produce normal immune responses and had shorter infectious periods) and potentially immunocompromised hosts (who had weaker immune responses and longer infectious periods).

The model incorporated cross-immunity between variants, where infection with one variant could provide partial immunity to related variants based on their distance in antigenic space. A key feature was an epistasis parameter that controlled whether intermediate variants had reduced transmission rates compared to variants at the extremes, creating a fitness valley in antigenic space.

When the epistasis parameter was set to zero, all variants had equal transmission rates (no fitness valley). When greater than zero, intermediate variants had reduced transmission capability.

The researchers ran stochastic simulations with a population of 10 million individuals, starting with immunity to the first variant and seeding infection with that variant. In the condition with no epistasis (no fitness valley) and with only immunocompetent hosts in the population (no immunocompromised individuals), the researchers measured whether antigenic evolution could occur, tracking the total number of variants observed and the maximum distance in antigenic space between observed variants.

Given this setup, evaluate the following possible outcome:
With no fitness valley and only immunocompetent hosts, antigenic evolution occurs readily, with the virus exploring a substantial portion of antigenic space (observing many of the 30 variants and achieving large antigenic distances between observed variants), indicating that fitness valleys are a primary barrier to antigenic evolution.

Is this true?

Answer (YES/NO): YES